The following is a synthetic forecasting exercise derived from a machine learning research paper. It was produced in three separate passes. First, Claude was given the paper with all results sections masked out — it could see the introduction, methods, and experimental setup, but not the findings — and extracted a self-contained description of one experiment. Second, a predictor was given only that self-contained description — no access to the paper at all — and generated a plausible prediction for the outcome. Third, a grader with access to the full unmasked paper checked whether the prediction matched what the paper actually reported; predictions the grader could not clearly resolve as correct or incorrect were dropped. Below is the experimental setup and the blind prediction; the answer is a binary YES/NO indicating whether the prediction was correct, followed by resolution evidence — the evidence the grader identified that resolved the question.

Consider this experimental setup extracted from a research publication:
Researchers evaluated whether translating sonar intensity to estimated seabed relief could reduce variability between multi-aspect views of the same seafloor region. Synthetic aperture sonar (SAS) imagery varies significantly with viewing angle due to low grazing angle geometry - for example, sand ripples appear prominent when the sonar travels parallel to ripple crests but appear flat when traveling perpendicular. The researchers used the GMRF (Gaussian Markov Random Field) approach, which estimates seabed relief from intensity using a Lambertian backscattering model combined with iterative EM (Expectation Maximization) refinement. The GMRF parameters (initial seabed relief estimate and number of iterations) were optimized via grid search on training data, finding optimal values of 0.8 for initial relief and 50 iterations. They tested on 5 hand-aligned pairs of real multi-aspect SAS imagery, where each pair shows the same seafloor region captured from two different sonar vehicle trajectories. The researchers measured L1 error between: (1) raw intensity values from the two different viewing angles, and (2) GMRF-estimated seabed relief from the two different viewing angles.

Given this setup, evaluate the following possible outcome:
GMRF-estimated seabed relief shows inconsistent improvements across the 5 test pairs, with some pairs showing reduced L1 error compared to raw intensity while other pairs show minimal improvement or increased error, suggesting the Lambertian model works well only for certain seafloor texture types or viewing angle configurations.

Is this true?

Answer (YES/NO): YES